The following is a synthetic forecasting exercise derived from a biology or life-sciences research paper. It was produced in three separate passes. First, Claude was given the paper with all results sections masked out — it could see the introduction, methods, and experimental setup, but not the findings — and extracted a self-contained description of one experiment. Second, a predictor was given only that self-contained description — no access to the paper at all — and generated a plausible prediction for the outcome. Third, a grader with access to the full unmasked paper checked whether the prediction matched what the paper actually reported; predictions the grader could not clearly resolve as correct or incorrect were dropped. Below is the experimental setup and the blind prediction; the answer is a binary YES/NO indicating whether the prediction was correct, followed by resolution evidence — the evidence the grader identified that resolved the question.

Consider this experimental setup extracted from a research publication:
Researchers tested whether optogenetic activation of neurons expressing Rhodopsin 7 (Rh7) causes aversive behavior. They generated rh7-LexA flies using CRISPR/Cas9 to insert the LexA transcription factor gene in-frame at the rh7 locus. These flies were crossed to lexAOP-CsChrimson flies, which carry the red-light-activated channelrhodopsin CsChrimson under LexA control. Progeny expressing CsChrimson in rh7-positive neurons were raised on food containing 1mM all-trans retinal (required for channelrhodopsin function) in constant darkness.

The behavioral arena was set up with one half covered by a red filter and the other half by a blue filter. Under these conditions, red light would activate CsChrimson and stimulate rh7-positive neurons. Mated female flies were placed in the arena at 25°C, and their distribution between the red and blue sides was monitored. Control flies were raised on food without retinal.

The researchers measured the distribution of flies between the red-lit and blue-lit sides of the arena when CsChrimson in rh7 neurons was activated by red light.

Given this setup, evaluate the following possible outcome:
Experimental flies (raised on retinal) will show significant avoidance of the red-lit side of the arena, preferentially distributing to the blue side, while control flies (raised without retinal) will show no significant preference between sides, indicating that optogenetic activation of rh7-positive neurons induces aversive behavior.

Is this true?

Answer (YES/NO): NO